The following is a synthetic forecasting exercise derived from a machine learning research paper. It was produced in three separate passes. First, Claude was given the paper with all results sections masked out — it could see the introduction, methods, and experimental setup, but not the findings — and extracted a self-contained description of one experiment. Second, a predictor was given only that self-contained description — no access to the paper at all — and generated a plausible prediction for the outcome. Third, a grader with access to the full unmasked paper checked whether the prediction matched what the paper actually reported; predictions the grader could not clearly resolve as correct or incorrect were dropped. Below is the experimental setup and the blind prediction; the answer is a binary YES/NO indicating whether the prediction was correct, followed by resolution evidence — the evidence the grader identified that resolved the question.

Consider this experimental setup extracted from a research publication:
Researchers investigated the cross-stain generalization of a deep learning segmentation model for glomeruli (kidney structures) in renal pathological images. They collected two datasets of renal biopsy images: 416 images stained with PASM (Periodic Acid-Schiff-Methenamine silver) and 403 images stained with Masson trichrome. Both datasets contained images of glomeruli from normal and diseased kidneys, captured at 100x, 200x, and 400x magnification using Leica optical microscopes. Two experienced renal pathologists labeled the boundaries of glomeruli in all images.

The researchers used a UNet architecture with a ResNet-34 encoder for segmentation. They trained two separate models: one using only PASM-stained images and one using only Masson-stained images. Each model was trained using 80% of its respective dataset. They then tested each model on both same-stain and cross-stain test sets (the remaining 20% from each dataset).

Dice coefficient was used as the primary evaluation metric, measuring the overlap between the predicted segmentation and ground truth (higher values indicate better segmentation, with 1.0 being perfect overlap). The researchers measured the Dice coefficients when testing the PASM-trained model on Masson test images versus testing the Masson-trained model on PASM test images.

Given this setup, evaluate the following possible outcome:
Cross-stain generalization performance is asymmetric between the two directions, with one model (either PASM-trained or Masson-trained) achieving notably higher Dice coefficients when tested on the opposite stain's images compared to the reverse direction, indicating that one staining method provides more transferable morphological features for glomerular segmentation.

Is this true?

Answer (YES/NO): YES